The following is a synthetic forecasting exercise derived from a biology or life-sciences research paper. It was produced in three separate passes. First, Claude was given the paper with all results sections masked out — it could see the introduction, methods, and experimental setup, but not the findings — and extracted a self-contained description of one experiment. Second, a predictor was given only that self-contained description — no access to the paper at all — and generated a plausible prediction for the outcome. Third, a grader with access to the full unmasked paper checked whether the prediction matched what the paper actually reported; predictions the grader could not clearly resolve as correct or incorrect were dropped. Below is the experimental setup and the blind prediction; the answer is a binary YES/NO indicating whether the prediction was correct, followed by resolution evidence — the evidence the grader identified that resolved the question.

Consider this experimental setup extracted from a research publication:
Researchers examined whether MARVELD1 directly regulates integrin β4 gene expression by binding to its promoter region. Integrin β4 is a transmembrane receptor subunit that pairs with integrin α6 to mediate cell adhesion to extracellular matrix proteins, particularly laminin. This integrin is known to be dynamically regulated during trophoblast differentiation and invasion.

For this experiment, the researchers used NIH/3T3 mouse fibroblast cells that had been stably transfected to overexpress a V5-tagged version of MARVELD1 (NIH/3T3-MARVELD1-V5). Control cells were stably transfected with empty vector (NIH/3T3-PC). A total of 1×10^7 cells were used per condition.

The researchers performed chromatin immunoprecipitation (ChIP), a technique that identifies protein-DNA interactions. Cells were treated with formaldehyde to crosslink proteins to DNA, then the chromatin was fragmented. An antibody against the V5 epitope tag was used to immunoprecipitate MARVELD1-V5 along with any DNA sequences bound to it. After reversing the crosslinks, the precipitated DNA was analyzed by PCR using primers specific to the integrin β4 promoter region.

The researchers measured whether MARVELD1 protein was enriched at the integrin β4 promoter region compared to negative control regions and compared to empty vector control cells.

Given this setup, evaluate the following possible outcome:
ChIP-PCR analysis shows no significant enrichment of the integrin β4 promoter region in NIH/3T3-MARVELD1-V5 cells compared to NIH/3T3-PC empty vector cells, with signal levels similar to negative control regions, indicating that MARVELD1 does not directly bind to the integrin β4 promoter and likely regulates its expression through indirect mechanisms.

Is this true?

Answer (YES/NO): NO